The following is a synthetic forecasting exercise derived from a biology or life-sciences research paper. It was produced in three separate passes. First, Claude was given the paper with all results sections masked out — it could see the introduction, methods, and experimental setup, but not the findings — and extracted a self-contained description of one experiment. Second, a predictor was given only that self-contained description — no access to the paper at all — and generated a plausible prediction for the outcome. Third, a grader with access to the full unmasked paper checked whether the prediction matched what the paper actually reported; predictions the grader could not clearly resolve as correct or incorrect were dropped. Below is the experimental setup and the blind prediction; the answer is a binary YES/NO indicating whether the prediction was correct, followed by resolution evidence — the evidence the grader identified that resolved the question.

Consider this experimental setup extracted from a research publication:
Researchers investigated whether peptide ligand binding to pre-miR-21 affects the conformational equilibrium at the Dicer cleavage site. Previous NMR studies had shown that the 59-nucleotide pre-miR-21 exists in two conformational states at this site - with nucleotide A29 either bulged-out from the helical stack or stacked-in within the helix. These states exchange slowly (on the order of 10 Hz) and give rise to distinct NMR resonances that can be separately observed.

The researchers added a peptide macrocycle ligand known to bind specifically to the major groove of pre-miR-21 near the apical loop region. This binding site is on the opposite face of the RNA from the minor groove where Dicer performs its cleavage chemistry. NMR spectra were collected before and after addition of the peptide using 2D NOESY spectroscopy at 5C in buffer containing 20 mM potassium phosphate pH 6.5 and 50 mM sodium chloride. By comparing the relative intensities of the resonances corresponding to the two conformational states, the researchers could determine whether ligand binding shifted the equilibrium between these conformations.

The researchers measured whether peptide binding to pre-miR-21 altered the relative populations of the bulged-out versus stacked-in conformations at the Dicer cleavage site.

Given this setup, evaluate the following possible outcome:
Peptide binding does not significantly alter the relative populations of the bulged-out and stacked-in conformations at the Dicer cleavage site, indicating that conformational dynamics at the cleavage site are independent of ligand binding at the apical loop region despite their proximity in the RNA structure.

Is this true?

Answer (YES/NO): NO